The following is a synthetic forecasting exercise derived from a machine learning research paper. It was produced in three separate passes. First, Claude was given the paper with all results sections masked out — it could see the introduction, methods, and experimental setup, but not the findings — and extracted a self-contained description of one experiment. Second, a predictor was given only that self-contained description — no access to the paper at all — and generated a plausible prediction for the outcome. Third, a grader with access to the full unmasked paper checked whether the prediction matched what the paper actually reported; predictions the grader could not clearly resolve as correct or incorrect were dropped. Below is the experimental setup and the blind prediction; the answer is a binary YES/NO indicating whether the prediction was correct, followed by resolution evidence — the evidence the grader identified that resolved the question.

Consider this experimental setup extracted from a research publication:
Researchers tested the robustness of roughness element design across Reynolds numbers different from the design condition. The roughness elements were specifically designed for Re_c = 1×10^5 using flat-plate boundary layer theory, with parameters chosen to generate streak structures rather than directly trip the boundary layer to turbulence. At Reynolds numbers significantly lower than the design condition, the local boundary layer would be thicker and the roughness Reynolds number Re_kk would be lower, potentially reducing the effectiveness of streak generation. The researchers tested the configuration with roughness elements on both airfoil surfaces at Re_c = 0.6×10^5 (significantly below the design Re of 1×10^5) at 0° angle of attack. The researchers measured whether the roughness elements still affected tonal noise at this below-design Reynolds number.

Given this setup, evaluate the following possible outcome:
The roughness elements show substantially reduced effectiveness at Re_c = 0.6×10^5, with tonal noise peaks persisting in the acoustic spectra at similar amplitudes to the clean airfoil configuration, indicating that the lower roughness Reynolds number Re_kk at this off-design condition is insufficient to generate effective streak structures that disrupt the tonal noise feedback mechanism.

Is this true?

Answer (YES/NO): NO